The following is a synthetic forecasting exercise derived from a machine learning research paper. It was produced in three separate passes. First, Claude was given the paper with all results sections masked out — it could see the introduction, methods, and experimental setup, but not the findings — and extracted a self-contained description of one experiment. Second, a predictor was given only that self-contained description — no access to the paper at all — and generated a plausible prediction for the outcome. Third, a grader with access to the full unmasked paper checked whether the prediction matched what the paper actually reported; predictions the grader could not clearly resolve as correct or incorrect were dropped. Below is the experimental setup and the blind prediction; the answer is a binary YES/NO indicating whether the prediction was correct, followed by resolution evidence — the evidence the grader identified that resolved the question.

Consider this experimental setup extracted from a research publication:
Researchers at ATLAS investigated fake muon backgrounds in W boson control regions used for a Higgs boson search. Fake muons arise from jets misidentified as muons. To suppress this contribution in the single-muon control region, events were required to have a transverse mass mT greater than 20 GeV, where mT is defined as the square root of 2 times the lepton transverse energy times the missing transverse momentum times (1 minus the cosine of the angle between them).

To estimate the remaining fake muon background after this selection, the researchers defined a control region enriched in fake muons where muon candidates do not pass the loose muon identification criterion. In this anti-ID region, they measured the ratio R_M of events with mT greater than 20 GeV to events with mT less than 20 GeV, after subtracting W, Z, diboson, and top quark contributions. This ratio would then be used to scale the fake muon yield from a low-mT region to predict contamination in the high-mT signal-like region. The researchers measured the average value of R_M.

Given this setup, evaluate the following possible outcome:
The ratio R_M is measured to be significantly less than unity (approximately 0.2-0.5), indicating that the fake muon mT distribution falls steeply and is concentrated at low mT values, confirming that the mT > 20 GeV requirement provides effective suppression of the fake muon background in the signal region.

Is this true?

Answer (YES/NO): YES